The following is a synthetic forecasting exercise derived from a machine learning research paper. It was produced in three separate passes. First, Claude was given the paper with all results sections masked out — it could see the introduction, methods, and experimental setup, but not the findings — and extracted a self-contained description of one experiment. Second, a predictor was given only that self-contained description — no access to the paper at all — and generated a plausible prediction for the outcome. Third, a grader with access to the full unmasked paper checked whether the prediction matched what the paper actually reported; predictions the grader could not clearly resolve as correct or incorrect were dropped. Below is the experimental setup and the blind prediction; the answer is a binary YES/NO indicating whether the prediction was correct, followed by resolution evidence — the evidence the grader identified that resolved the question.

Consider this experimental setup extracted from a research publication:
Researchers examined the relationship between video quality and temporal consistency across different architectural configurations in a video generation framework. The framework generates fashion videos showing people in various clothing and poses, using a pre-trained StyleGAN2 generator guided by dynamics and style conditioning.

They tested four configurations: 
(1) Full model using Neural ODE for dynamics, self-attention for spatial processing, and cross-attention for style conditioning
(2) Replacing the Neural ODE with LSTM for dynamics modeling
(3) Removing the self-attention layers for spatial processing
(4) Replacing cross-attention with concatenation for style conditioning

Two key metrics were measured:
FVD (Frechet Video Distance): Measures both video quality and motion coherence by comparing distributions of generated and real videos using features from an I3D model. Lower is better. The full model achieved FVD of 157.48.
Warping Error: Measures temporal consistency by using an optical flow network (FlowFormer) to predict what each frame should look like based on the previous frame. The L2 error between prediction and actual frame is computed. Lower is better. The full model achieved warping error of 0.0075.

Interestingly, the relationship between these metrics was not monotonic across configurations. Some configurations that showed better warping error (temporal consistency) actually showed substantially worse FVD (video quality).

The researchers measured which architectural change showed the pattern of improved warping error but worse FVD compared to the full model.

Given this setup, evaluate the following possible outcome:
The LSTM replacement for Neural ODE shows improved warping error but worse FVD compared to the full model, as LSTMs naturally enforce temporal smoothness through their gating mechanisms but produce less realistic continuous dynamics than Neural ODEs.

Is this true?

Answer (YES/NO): NO